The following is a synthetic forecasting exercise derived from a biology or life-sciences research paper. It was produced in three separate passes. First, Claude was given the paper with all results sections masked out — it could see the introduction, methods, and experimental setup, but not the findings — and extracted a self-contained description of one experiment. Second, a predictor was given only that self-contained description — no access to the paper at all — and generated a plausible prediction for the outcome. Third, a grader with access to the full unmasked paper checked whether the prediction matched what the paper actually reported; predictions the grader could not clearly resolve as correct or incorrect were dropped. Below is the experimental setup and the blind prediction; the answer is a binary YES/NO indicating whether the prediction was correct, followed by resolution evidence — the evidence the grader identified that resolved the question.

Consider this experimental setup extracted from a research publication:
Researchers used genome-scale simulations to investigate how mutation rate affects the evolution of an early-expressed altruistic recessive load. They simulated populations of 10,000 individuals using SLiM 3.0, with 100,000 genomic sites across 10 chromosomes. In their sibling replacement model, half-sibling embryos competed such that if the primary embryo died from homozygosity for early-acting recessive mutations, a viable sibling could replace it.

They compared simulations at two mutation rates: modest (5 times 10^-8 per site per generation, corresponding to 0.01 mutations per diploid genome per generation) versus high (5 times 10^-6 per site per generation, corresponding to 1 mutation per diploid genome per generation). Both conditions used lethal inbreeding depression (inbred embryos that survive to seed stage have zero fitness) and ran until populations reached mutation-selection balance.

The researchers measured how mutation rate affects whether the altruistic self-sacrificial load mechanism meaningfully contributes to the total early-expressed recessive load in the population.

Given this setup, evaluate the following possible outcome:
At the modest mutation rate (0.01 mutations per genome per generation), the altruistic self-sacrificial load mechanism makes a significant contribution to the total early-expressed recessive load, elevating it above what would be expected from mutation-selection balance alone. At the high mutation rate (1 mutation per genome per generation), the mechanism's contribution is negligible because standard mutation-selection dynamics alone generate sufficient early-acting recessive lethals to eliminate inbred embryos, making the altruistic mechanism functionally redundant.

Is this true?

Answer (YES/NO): YES